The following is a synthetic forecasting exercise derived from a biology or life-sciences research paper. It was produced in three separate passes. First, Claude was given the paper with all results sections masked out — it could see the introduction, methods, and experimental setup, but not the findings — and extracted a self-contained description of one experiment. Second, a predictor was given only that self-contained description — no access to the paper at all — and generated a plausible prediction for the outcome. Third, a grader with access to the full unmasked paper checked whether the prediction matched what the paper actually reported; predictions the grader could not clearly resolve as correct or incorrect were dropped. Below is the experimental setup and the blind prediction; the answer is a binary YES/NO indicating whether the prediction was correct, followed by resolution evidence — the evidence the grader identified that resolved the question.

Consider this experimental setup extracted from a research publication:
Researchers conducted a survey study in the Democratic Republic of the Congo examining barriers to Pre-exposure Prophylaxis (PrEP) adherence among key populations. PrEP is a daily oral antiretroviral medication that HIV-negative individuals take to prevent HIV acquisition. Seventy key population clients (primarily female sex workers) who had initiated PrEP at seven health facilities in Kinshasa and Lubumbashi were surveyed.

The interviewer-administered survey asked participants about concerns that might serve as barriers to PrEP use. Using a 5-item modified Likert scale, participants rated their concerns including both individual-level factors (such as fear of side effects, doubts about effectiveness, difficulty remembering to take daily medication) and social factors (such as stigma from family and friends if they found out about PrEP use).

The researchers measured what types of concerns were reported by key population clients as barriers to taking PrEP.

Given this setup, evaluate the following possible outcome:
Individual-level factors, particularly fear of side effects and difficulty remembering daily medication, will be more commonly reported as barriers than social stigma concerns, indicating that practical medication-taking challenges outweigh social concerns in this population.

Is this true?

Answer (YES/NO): YES